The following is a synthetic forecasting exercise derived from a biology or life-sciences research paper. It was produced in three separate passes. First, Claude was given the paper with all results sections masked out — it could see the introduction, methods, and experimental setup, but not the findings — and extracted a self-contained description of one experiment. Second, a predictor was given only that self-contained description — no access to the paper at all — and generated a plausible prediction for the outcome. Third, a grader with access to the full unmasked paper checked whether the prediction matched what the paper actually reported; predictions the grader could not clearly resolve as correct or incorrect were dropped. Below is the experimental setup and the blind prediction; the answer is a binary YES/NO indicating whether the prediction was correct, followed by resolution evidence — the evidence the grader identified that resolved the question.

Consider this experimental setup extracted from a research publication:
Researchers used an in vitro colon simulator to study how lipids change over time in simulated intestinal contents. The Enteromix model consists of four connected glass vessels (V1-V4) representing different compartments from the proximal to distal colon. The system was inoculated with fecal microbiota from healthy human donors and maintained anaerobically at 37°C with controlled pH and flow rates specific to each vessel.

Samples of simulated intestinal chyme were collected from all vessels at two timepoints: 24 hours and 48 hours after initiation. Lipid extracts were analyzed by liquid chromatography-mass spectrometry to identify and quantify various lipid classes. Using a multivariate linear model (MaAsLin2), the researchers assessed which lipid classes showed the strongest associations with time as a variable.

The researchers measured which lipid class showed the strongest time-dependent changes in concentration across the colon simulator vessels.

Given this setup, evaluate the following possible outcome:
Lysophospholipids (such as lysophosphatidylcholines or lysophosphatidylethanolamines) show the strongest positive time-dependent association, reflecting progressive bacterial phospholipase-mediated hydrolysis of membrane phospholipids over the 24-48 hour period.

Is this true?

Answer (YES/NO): NO